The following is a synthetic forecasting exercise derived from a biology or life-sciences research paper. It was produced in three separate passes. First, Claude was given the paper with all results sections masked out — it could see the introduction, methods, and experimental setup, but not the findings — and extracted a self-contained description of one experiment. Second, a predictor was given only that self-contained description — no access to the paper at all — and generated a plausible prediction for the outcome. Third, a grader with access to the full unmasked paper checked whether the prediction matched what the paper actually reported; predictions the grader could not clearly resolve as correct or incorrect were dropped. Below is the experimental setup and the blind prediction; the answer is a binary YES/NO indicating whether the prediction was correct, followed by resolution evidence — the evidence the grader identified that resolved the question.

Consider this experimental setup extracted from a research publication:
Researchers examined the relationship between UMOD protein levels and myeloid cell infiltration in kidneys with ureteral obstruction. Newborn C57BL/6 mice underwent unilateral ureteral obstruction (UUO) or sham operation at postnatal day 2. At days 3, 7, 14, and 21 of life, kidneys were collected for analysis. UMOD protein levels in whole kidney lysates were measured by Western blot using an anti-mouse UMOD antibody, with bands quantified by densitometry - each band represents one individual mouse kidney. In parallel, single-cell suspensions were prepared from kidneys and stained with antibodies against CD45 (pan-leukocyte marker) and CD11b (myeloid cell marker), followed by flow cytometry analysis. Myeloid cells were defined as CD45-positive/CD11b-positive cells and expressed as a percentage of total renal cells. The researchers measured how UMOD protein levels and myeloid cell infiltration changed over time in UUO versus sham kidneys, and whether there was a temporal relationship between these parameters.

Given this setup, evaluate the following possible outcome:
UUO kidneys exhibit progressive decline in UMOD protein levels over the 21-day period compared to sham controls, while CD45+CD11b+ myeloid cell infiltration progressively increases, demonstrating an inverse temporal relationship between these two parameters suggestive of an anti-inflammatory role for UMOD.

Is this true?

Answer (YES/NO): NO